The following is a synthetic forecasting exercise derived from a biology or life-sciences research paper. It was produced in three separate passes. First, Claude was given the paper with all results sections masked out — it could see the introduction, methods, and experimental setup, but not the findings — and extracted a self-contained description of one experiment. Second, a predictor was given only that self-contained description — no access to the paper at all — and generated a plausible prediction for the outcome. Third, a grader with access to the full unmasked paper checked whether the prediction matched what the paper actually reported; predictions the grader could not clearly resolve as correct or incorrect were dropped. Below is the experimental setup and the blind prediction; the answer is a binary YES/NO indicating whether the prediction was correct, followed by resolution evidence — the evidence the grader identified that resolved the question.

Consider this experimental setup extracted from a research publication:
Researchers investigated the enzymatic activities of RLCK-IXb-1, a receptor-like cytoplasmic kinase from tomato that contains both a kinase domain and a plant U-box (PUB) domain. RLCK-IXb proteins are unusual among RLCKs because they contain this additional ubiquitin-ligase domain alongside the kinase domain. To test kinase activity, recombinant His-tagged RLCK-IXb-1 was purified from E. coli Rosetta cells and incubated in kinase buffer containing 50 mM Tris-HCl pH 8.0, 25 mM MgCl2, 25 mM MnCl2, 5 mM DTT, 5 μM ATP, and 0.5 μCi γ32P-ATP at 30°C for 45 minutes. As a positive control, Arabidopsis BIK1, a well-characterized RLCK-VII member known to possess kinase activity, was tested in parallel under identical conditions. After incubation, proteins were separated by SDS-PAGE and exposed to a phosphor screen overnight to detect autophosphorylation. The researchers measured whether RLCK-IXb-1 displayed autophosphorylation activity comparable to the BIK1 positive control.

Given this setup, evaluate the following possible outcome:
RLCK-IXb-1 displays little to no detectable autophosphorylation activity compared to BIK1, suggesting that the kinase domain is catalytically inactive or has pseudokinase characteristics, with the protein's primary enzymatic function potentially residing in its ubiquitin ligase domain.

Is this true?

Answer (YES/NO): YES